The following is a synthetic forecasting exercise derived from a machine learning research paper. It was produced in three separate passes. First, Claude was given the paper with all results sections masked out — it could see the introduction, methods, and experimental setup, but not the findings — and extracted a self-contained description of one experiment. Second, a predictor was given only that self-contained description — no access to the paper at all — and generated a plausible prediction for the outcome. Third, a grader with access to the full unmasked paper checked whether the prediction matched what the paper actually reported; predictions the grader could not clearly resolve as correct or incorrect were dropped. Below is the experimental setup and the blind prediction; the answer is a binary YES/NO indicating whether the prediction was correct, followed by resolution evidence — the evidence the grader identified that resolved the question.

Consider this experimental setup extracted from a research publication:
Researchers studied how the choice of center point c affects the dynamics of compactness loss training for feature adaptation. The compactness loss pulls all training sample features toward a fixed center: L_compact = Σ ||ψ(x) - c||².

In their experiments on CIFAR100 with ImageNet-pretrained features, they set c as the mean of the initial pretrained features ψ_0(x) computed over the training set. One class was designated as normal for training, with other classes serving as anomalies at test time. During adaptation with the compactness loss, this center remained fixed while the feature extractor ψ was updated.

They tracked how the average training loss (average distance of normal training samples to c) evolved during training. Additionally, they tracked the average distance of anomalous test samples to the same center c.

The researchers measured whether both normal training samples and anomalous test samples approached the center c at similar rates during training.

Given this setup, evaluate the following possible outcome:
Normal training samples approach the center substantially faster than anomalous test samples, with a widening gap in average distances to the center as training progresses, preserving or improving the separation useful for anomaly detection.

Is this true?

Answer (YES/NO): NO